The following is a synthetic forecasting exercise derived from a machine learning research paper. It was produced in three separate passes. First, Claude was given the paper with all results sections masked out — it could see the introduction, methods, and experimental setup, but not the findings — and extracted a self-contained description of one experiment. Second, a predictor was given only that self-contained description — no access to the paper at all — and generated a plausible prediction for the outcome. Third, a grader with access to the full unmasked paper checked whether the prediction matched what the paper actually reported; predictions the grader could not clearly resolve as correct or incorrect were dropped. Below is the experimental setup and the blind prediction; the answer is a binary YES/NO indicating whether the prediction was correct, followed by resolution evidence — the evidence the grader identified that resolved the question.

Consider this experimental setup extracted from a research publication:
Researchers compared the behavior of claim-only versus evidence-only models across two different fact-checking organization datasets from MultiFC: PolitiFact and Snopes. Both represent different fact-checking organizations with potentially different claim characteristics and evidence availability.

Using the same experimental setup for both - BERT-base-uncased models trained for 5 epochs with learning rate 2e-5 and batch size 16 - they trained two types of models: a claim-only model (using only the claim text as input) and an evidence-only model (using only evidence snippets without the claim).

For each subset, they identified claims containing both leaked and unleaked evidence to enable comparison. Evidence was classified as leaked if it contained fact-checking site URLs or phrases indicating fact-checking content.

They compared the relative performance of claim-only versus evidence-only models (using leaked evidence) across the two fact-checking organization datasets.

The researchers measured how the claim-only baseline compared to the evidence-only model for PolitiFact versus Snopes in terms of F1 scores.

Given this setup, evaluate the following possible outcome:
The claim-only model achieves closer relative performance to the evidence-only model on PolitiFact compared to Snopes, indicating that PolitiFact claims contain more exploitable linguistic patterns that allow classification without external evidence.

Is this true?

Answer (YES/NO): NO